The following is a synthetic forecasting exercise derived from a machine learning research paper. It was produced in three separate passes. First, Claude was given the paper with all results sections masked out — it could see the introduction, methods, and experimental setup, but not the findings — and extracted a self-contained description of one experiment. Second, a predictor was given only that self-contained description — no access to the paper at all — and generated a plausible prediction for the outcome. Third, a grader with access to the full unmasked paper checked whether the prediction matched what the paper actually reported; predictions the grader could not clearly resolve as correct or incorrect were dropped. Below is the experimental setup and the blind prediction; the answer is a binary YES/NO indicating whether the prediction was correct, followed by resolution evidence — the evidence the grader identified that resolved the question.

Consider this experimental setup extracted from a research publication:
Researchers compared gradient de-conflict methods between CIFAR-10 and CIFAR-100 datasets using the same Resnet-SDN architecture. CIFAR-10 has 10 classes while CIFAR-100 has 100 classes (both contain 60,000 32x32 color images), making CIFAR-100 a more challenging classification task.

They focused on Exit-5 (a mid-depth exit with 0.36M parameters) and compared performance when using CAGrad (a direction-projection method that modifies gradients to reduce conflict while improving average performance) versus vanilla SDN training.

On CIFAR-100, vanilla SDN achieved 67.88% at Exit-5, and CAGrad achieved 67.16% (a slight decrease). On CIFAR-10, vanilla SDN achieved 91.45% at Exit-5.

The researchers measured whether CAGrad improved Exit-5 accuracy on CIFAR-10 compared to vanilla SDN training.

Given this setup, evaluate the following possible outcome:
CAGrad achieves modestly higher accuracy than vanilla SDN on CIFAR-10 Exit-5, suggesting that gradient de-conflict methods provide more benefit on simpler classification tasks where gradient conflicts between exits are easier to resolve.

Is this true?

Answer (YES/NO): NO